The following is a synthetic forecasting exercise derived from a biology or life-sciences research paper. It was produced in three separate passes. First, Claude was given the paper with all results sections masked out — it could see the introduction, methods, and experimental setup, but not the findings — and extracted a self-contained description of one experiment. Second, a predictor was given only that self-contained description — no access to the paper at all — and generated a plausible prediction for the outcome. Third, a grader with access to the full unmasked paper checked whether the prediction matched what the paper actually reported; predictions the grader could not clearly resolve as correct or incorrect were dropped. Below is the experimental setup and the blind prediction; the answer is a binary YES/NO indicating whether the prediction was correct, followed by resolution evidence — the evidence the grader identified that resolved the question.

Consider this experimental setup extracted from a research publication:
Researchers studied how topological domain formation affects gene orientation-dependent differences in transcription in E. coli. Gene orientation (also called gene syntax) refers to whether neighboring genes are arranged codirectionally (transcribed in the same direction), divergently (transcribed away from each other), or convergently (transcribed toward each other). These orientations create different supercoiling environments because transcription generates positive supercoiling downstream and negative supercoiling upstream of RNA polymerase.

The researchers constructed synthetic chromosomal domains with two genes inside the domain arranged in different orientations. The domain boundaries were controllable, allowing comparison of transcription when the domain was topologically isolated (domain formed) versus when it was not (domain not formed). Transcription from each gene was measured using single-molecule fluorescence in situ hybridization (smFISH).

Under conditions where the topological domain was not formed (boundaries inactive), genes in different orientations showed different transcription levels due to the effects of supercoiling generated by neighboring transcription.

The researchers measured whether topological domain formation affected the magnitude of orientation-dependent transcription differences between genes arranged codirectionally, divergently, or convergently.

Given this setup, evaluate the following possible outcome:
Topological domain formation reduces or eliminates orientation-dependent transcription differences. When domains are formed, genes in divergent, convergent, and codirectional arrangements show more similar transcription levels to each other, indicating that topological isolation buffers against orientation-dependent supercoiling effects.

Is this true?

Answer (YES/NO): YES